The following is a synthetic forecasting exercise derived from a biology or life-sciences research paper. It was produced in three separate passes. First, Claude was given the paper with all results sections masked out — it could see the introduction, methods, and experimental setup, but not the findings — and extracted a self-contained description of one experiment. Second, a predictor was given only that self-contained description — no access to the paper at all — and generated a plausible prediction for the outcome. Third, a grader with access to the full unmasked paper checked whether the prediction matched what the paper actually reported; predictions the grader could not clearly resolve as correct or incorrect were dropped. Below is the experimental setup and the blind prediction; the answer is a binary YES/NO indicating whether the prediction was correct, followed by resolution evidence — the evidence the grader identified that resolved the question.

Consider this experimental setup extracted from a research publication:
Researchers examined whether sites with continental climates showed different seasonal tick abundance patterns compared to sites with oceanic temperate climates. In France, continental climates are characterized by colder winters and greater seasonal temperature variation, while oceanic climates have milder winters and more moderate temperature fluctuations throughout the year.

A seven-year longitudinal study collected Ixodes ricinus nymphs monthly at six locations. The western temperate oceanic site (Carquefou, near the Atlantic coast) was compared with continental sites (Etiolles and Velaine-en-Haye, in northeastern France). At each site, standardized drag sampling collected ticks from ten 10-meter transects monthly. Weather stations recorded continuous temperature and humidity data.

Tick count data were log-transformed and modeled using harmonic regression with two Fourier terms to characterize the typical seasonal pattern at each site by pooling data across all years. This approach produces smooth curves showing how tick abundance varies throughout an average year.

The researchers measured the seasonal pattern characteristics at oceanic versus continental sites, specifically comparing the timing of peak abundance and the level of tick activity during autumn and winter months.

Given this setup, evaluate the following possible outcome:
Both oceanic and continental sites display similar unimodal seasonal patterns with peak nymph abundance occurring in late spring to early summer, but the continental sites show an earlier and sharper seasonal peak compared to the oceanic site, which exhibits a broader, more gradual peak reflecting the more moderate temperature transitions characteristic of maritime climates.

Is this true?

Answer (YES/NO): NO